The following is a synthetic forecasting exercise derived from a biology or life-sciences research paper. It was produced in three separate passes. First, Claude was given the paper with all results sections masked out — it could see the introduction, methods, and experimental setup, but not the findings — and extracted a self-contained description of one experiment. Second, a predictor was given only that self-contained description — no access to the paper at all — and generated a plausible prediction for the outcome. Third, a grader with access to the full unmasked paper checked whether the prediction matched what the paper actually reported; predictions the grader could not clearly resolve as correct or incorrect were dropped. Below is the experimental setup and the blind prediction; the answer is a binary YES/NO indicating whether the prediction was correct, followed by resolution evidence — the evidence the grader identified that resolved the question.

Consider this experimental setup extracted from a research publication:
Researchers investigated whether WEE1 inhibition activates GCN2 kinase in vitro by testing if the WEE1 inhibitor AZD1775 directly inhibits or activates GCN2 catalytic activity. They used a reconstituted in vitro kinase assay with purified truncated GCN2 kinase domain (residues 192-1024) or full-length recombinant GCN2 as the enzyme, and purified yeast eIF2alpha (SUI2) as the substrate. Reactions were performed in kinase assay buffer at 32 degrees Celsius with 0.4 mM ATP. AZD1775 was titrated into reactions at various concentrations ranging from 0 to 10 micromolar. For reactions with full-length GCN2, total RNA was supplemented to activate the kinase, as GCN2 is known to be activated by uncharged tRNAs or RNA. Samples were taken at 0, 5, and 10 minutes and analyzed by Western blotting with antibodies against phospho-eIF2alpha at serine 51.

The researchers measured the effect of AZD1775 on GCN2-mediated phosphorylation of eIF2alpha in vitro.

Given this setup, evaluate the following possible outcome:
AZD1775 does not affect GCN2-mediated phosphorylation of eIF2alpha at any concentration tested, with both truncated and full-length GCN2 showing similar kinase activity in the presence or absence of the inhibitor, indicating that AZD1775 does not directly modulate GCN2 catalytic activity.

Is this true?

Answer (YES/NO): YES